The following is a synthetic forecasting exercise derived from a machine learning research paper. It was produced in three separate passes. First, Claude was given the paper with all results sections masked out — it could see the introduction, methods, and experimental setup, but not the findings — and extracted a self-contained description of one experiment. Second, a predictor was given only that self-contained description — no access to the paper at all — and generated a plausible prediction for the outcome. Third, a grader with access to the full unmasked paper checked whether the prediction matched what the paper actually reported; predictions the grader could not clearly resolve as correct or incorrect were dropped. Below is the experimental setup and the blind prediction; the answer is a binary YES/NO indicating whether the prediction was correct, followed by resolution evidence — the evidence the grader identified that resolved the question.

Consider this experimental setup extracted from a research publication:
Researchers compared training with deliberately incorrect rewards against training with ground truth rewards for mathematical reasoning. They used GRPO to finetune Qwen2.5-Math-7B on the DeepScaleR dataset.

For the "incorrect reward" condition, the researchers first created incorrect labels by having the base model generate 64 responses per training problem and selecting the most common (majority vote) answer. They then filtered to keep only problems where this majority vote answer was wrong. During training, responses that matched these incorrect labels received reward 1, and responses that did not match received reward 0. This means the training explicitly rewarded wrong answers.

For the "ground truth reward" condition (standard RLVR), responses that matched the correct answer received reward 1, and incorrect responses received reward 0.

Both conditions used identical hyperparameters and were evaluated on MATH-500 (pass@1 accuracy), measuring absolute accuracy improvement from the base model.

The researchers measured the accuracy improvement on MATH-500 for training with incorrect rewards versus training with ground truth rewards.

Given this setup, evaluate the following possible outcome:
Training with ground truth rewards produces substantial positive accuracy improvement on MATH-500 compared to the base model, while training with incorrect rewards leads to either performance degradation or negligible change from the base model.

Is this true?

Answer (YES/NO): NO